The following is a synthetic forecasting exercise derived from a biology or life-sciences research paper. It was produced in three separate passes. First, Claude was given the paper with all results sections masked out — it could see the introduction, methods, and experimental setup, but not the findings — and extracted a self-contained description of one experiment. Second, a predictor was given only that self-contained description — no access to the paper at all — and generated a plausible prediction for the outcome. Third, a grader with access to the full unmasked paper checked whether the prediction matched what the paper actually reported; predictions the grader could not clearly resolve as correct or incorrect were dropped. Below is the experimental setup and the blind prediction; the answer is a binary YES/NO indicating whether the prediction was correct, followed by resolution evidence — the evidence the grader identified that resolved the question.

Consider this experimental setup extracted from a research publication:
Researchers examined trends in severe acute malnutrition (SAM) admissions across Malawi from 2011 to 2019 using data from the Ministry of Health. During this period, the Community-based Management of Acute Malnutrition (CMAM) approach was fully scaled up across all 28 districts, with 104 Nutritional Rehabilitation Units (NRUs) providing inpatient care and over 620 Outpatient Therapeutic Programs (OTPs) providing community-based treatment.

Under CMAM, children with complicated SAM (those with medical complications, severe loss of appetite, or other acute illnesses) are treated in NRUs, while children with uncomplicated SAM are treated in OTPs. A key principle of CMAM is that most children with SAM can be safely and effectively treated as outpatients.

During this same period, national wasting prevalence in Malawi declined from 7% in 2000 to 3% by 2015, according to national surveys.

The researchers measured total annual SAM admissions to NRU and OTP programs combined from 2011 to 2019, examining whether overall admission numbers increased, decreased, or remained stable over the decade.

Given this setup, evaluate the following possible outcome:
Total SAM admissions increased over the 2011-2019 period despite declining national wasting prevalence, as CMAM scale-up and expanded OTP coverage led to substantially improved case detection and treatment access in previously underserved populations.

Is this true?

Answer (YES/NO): NO